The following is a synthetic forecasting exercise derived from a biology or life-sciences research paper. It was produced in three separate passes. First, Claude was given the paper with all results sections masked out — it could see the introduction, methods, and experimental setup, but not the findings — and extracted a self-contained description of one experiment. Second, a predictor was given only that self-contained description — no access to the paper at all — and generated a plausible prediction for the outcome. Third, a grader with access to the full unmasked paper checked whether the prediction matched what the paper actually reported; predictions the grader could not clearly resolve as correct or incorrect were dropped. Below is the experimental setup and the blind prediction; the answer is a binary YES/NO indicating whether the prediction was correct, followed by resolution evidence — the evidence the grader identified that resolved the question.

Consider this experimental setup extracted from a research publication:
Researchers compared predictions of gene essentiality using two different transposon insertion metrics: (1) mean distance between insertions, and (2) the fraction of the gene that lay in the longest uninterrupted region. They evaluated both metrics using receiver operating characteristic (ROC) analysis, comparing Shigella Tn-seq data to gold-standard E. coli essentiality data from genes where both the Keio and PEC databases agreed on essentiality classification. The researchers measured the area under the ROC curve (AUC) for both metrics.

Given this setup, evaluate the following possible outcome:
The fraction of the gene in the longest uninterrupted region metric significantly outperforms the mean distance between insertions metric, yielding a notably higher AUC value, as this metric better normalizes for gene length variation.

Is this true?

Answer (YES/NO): NO